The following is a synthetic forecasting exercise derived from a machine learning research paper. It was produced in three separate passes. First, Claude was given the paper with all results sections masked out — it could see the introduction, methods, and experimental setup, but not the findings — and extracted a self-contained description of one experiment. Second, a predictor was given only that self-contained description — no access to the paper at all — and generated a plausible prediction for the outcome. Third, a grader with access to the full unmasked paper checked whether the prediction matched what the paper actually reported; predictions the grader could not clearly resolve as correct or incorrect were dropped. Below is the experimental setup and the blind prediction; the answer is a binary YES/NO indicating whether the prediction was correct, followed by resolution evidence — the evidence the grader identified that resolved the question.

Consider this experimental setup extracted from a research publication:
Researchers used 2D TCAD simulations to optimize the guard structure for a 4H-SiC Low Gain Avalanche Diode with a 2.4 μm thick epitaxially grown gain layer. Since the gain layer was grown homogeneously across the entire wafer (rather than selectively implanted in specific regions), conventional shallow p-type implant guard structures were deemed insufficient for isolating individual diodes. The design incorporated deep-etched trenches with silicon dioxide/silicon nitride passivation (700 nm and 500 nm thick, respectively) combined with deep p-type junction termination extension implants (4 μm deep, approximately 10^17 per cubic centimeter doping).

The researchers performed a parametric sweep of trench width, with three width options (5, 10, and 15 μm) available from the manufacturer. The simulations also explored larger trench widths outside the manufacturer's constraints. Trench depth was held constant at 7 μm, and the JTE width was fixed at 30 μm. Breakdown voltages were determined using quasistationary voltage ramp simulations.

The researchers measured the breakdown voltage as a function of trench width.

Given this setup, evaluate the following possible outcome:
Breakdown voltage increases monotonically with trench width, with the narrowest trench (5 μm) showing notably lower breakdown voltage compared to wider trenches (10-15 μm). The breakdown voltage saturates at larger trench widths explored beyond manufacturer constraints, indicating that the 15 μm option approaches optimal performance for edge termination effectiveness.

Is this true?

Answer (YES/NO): NO